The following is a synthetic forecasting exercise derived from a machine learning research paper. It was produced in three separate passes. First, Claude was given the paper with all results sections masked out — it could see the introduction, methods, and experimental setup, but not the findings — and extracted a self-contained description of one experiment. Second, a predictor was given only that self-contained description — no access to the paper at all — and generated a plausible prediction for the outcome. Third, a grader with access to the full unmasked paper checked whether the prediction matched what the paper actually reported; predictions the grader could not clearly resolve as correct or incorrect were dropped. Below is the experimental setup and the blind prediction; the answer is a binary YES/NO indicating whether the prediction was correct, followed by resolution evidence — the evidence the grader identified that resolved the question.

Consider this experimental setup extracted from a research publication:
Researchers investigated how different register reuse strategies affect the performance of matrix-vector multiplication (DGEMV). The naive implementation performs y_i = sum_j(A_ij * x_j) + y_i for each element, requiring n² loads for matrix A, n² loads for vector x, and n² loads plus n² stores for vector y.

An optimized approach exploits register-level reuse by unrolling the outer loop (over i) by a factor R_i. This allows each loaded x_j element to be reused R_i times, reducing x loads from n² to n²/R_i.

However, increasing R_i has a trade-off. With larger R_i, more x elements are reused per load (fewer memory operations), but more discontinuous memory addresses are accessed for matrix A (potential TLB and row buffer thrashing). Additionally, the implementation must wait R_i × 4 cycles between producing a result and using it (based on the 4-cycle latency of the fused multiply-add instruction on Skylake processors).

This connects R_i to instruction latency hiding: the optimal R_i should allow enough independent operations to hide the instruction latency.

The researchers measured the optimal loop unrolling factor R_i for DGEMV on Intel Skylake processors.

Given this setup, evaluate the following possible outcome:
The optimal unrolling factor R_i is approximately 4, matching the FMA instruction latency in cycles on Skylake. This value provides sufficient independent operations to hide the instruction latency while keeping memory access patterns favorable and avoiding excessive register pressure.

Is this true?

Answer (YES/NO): YES